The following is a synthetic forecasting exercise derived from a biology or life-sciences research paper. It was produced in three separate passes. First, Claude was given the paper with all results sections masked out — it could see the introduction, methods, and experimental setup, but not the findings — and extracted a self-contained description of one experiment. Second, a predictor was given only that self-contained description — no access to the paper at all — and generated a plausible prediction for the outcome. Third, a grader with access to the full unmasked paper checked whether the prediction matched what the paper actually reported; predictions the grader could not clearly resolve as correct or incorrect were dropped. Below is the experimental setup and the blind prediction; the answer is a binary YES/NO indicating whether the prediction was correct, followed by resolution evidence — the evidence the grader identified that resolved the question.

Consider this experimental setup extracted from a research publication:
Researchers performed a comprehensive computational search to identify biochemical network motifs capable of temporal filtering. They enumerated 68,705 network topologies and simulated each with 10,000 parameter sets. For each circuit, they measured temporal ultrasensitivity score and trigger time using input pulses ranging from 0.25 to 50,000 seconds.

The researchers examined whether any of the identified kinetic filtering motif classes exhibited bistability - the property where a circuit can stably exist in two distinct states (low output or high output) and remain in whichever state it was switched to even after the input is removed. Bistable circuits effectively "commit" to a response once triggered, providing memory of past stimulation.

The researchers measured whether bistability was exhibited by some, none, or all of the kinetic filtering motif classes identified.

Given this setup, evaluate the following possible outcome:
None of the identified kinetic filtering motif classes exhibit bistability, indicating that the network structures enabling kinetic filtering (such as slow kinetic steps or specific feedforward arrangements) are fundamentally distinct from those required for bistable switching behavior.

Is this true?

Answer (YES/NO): NO